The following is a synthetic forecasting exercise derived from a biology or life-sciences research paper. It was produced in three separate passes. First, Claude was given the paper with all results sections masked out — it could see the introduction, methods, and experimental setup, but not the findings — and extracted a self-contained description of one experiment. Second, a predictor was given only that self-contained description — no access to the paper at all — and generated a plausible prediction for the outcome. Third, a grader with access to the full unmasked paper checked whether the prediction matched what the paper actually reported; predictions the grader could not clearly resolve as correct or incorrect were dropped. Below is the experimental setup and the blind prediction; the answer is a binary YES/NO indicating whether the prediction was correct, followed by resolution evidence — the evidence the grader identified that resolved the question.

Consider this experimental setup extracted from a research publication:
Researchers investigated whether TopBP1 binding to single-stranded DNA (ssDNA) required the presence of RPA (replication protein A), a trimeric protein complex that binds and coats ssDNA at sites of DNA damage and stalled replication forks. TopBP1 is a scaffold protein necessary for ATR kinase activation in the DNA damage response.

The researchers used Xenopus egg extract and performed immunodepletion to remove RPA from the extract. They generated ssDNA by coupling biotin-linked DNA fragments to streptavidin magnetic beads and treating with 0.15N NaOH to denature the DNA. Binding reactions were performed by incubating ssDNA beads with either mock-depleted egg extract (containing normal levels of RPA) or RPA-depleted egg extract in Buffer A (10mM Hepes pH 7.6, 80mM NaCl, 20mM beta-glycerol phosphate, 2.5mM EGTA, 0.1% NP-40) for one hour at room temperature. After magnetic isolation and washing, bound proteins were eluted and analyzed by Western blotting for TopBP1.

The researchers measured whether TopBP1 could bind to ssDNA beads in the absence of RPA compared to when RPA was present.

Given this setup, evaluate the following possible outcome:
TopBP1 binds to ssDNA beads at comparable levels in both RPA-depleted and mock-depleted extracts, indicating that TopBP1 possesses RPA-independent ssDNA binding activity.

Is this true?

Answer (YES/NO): NO